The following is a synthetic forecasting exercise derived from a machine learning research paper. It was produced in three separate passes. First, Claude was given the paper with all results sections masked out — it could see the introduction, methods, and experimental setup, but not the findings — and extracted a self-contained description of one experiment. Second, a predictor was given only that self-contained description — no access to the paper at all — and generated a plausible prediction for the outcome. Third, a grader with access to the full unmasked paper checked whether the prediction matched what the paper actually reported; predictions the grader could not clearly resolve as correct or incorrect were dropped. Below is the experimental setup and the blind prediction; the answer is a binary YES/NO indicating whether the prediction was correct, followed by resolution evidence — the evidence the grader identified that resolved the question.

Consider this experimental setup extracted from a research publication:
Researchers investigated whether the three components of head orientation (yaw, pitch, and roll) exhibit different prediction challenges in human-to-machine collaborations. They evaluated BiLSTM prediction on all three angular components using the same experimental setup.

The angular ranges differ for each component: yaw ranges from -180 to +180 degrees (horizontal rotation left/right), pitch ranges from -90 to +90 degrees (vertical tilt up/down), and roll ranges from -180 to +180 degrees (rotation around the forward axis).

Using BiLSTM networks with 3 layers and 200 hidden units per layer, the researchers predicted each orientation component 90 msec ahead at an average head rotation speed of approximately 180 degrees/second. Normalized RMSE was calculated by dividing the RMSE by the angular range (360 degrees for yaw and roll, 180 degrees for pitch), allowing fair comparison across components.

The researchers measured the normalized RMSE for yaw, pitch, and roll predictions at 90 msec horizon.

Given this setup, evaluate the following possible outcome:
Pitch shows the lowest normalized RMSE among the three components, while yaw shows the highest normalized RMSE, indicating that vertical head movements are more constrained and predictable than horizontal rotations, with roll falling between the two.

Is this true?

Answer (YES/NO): NO